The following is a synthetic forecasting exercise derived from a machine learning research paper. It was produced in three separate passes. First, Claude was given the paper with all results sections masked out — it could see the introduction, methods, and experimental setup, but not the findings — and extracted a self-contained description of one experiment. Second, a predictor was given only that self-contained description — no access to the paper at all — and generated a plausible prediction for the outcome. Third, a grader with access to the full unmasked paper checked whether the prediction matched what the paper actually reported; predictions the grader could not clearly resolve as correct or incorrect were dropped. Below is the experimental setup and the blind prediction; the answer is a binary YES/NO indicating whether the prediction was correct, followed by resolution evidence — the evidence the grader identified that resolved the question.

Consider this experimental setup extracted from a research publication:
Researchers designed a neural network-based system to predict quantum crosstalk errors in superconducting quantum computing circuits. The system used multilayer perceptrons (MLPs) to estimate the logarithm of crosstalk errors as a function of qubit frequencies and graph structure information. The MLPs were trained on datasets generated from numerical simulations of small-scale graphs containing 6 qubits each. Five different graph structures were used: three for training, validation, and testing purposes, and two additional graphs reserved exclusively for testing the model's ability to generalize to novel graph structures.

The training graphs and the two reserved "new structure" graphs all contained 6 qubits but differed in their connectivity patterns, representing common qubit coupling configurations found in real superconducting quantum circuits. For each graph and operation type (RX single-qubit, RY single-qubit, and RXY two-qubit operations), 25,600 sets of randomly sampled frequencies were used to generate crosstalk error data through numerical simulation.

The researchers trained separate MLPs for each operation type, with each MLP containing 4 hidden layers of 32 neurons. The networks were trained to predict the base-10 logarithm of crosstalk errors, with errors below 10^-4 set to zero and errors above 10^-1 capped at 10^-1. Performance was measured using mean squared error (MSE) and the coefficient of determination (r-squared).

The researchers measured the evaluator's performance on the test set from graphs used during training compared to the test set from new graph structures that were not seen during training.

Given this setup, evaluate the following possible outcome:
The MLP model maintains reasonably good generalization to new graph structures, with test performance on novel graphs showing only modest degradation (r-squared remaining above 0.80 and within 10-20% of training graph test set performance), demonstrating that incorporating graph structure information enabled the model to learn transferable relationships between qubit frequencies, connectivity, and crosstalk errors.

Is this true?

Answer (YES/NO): YES